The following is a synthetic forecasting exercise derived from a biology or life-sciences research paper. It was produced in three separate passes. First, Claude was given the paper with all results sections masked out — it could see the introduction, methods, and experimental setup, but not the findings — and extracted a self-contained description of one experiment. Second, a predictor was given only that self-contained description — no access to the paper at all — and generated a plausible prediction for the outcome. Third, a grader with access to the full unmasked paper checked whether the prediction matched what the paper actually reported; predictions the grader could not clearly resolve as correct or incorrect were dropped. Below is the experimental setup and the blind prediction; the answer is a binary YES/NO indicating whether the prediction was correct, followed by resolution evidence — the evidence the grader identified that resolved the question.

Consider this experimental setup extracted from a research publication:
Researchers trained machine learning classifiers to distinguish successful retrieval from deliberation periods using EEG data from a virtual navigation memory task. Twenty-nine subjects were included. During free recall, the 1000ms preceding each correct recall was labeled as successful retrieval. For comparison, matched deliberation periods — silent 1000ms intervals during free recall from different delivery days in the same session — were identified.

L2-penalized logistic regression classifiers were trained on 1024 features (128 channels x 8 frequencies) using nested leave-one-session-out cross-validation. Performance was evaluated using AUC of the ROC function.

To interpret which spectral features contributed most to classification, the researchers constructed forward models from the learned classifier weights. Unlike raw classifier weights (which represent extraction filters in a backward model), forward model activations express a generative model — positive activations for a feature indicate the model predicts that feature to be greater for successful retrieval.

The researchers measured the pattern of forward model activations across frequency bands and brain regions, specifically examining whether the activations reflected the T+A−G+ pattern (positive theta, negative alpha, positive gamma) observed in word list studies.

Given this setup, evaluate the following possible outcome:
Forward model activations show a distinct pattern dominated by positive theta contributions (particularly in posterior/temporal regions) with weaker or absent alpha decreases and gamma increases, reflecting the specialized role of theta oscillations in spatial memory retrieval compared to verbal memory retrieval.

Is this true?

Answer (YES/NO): NO